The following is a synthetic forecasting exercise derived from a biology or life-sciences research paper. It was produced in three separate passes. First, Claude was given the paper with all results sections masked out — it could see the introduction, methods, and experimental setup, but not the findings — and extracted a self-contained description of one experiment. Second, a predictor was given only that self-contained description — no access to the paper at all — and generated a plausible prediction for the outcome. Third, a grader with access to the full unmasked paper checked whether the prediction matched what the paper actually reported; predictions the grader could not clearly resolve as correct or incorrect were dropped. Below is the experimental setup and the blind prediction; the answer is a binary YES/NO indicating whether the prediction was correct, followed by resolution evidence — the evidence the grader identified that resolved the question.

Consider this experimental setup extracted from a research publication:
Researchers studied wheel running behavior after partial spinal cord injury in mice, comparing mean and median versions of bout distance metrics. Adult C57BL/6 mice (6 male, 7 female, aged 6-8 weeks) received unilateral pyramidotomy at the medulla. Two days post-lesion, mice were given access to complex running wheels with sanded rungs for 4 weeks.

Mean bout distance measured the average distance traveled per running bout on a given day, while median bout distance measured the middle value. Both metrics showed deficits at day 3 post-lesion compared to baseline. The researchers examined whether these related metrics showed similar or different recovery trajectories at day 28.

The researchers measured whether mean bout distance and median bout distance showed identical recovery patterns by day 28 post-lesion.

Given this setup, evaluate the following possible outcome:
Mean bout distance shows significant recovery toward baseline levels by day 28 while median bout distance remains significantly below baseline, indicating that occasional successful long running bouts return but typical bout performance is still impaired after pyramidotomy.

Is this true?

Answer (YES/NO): YES